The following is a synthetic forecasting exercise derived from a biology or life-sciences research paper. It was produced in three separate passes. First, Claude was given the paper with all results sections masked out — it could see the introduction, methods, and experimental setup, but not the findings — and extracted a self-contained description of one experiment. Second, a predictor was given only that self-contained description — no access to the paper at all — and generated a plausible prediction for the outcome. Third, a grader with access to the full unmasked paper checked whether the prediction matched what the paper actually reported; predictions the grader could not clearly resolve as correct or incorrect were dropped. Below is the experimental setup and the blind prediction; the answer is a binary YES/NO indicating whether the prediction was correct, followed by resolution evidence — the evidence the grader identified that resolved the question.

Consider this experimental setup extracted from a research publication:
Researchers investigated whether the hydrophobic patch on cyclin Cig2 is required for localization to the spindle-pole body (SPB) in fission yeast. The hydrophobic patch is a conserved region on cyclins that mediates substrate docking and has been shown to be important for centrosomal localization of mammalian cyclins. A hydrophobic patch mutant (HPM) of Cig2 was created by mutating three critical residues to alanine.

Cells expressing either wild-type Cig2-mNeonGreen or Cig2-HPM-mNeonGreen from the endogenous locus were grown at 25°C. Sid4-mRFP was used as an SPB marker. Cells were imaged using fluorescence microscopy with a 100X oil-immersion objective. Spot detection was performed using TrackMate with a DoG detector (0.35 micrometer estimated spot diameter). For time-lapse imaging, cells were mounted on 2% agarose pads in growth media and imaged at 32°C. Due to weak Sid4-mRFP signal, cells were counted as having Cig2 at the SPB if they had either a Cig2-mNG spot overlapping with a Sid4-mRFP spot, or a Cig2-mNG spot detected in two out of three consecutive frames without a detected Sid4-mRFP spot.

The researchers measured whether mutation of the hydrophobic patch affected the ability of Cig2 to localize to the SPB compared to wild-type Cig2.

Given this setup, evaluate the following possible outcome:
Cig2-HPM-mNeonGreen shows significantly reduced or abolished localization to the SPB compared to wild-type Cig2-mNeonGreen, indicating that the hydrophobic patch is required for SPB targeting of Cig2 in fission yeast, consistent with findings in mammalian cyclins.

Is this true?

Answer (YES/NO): YES